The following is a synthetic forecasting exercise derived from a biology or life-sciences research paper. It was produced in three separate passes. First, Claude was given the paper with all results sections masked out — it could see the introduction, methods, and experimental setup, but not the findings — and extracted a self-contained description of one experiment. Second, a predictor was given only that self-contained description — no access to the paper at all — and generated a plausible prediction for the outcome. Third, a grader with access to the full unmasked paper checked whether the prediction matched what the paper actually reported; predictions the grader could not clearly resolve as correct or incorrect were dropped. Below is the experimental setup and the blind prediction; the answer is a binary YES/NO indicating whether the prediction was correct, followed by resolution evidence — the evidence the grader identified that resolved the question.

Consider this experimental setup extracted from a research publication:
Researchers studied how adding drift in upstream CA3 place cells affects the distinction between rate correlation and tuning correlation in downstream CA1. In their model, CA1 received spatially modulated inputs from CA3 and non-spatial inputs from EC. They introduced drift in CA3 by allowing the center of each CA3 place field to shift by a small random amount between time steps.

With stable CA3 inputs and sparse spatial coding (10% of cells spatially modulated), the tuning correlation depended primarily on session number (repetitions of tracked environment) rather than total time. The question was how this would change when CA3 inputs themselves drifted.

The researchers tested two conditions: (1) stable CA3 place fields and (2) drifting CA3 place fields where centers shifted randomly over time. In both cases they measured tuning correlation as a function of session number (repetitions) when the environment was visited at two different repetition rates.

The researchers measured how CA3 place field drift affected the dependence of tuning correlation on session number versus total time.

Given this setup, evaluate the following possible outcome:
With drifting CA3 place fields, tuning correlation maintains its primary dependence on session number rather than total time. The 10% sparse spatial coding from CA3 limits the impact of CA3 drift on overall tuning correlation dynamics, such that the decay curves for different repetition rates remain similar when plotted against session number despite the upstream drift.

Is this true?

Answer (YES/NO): NO